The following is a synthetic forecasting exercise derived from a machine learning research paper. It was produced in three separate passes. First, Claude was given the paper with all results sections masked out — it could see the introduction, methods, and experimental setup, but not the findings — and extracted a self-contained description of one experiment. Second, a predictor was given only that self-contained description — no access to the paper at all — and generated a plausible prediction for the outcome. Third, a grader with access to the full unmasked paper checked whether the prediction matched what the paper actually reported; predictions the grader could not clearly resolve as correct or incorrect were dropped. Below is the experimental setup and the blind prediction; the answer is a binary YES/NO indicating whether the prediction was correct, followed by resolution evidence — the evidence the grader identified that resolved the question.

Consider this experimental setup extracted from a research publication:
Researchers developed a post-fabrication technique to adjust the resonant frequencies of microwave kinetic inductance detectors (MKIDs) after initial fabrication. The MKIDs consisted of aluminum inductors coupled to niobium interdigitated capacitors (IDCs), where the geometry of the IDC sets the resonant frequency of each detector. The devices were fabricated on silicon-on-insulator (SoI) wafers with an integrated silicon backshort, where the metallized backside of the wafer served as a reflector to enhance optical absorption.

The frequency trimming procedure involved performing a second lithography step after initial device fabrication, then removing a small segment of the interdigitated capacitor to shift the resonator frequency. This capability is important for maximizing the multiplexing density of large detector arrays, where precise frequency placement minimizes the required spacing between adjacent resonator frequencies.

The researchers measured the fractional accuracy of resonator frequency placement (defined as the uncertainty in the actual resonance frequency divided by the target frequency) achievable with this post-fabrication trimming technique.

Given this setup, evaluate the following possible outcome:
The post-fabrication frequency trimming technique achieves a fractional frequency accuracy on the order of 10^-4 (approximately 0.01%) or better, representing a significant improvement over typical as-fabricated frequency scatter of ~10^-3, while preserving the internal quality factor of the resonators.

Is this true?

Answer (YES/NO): YES